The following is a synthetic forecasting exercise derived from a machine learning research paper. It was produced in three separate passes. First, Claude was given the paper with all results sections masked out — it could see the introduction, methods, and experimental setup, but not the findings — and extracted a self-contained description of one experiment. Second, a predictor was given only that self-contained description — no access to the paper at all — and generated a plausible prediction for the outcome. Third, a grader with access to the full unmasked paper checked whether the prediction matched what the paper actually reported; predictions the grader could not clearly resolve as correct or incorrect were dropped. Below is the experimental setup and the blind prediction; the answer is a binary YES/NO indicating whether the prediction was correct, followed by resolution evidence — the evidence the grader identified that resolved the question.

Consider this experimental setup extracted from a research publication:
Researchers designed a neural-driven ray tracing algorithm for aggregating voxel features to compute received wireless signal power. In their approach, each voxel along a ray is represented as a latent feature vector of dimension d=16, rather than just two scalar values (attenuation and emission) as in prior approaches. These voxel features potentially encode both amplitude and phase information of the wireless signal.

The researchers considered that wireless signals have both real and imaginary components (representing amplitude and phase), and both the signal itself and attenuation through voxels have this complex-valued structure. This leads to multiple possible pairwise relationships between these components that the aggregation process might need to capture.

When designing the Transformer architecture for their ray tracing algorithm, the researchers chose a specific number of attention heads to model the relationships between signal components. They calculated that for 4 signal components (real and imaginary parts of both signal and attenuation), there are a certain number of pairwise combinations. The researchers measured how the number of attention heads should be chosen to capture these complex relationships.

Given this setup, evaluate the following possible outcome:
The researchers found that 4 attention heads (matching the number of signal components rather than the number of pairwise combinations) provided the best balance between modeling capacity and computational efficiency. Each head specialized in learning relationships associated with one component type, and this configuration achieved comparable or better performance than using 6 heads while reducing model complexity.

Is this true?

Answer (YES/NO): NO